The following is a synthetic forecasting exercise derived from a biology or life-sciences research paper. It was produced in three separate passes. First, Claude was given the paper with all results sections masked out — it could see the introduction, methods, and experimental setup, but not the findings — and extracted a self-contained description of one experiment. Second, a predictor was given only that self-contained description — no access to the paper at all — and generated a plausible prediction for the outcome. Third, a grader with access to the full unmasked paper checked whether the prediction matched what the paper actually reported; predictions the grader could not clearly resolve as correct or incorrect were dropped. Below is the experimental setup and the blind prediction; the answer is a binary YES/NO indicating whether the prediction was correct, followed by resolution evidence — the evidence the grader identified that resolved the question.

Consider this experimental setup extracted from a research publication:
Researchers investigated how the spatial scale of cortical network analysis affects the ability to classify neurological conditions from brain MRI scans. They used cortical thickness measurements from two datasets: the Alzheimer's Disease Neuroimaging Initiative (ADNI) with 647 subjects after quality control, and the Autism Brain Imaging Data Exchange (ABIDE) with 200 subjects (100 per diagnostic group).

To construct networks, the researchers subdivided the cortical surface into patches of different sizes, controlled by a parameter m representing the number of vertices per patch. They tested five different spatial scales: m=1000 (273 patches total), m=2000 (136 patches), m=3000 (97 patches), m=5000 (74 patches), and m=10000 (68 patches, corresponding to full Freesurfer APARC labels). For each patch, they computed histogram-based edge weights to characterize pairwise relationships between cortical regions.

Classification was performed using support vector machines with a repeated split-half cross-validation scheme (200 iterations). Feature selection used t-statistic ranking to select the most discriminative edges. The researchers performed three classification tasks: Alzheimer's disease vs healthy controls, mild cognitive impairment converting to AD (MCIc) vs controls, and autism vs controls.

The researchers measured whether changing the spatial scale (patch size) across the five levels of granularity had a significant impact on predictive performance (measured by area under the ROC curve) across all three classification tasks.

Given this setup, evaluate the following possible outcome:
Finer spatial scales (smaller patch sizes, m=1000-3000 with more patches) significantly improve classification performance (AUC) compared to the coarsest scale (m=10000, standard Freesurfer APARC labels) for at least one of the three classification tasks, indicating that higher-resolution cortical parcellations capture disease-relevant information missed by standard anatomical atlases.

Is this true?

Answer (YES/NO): NO